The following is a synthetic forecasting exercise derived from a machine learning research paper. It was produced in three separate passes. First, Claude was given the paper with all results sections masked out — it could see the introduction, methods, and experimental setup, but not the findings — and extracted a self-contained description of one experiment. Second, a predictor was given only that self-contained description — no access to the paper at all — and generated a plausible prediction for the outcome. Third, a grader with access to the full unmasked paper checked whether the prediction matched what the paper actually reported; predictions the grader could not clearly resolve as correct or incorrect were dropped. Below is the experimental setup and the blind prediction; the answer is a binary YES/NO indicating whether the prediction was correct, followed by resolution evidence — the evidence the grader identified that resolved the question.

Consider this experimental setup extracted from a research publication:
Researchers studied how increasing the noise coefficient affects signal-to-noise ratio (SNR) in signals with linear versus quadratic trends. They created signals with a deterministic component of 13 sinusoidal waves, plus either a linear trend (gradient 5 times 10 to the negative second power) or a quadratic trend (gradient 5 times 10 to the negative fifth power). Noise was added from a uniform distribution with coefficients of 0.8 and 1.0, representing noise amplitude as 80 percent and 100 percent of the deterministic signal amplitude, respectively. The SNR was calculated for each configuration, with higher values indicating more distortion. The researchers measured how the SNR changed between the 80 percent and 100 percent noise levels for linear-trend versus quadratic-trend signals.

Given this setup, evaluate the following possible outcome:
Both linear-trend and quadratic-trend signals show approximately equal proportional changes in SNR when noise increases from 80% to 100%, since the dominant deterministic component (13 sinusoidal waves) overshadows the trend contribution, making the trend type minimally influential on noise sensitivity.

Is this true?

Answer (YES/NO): NO